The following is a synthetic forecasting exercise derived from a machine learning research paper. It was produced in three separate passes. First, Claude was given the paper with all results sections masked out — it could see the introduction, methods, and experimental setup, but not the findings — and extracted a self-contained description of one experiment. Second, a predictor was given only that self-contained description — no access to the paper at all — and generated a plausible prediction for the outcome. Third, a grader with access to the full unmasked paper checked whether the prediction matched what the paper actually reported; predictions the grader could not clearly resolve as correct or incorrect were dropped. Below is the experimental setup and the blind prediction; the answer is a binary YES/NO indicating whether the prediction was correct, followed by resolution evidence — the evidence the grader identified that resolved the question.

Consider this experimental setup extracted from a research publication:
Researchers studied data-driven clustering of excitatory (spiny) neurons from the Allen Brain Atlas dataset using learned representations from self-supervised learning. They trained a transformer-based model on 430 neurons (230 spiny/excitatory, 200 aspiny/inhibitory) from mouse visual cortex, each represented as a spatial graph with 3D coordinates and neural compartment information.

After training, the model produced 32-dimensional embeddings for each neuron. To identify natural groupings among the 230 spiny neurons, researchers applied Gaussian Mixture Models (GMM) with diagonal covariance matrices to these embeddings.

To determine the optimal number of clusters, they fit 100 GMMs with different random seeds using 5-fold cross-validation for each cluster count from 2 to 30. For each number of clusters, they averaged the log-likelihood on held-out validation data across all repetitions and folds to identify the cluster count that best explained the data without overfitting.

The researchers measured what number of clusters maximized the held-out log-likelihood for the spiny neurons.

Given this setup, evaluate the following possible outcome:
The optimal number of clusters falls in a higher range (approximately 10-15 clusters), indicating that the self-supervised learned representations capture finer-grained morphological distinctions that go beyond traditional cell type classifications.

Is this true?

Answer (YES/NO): YES